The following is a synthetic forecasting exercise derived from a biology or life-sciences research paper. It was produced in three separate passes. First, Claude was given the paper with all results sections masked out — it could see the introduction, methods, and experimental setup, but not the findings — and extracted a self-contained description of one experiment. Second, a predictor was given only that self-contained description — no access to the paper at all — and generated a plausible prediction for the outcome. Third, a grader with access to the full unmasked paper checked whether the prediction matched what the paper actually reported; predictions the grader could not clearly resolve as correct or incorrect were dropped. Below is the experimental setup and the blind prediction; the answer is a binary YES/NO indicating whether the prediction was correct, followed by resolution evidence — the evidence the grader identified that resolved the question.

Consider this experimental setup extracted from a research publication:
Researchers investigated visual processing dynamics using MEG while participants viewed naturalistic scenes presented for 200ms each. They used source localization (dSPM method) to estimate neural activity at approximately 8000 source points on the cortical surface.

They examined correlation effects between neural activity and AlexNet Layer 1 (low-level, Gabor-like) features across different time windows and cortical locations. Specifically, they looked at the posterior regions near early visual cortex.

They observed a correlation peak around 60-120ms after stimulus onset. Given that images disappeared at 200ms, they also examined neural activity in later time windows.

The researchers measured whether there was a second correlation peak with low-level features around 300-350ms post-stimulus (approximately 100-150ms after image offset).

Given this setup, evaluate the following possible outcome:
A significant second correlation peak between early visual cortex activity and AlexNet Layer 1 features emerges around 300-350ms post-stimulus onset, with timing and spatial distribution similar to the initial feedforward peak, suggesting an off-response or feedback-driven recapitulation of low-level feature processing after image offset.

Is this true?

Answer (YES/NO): YES